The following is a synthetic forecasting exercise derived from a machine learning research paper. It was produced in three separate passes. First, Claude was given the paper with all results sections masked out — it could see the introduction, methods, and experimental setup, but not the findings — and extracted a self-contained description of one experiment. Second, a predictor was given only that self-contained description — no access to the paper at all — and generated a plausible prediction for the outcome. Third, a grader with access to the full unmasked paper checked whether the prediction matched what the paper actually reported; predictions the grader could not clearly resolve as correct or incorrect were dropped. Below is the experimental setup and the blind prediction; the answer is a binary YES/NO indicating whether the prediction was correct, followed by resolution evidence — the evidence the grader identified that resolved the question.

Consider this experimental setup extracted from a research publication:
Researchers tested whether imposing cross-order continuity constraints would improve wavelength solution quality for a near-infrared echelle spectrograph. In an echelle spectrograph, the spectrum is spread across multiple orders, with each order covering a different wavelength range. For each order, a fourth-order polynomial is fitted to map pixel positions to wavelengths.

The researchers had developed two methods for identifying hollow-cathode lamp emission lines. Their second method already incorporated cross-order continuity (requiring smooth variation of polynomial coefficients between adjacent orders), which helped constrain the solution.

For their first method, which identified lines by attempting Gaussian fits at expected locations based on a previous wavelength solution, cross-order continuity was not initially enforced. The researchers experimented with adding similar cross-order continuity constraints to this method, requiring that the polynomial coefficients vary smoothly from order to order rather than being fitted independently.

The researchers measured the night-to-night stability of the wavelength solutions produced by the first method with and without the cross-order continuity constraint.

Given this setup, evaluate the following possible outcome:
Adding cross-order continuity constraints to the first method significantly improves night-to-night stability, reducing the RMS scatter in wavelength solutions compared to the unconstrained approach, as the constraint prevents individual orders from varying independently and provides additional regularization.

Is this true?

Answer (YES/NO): NO